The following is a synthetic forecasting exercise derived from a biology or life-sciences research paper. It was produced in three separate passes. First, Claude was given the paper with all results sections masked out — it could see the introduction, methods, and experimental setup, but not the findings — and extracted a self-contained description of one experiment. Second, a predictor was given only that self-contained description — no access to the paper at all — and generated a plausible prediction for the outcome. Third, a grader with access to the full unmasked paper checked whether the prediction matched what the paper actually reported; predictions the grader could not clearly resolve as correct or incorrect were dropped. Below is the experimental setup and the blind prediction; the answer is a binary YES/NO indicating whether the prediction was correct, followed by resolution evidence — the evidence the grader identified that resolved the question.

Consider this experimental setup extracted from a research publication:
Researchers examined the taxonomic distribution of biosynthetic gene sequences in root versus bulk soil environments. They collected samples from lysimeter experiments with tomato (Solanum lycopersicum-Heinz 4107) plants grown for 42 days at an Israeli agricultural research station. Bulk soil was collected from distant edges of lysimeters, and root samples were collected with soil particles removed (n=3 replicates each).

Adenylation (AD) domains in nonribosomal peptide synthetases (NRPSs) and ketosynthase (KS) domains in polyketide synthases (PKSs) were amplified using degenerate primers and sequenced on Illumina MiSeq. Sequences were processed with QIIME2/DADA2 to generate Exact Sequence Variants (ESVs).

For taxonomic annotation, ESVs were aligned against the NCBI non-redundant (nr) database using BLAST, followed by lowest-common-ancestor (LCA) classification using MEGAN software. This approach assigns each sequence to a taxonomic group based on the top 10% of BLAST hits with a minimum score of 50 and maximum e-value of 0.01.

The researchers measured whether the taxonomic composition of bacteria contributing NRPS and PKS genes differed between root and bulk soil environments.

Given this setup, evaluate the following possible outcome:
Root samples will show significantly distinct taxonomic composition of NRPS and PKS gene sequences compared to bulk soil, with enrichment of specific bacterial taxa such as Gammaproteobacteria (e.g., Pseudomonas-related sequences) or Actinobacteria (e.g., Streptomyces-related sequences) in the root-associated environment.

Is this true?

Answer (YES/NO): YES